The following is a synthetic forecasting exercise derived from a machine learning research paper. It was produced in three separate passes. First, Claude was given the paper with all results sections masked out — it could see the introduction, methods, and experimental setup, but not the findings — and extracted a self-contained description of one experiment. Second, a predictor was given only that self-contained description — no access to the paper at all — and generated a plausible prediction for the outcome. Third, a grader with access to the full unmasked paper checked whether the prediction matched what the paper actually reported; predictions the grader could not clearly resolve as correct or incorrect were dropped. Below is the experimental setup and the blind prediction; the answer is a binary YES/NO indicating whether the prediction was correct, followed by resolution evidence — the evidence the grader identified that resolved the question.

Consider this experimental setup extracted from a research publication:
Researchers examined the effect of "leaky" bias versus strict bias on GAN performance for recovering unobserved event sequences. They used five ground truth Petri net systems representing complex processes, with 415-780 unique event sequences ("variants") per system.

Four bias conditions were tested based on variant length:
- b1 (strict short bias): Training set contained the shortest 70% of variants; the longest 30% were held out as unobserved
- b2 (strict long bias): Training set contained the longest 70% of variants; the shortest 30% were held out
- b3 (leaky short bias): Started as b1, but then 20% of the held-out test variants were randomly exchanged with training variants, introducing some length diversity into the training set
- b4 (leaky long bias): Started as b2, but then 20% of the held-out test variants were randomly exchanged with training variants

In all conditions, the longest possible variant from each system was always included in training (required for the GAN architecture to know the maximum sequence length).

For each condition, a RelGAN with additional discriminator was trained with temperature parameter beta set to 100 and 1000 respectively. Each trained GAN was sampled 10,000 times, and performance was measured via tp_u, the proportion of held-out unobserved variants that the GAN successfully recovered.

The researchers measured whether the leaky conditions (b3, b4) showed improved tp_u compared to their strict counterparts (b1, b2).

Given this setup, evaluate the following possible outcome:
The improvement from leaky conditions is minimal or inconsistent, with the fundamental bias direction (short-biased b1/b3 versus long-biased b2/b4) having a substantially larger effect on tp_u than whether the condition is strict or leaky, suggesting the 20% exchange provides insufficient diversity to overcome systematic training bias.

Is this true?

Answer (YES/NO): NO